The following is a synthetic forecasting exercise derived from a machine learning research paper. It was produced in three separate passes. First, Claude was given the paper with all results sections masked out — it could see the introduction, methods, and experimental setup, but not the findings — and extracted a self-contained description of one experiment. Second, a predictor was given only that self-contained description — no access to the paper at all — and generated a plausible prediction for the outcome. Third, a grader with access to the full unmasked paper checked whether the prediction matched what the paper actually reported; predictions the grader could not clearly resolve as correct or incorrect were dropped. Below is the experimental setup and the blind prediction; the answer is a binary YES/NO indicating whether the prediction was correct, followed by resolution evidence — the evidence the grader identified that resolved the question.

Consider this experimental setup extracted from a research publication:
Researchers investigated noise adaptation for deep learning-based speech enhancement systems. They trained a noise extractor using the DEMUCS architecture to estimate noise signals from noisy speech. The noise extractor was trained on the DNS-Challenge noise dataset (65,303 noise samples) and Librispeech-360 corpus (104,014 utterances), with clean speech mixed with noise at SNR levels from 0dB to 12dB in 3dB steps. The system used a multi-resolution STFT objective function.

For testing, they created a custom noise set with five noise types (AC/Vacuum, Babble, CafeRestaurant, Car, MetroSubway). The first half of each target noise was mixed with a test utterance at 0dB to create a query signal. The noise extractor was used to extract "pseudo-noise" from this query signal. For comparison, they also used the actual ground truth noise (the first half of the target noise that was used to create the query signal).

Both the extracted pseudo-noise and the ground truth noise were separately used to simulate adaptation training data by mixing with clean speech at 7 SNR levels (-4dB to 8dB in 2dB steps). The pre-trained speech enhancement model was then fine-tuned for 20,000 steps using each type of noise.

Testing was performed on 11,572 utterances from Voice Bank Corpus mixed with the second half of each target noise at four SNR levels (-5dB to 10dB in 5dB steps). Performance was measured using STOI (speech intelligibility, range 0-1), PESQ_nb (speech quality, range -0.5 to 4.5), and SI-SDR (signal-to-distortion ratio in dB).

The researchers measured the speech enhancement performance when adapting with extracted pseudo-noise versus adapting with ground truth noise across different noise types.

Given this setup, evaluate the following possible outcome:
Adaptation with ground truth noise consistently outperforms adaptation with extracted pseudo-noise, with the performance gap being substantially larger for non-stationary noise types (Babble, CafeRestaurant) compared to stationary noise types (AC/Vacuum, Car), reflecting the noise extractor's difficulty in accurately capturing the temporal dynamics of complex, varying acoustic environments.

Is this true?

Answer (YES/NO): NO